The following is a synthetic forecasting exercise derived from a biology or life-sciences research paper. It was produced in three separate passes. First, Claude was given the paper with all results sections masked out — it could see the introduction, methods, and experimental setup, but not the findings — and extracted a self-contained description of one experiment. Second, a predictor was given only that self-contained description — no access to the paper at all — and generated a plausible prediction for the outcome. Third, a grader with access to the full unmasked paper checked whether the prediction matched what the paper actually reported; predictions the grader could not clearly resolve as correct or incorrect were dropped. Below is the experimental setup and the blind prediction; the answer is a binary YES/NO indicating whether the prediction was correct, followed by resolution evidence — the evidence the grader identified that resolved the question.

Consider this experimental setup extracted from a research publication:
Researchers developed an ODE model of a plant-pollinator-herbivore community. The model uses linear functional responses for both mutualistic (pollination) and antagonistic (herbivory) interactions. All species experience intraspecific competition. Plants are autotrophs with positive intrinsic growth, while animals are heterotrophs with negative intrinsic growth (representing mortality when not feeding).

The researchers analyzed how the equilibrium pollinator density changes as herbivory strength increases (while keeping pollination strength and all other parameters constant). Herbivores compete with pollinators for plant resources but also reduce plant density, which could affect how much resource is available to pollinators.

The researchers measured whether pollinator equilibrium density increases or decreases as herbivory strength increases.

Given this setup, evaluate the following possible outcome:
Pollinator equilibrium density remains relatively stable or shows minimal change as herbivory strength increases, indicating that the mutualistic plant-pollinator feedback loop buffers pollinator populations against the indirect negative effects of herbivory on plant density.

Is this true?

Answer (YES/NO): NO